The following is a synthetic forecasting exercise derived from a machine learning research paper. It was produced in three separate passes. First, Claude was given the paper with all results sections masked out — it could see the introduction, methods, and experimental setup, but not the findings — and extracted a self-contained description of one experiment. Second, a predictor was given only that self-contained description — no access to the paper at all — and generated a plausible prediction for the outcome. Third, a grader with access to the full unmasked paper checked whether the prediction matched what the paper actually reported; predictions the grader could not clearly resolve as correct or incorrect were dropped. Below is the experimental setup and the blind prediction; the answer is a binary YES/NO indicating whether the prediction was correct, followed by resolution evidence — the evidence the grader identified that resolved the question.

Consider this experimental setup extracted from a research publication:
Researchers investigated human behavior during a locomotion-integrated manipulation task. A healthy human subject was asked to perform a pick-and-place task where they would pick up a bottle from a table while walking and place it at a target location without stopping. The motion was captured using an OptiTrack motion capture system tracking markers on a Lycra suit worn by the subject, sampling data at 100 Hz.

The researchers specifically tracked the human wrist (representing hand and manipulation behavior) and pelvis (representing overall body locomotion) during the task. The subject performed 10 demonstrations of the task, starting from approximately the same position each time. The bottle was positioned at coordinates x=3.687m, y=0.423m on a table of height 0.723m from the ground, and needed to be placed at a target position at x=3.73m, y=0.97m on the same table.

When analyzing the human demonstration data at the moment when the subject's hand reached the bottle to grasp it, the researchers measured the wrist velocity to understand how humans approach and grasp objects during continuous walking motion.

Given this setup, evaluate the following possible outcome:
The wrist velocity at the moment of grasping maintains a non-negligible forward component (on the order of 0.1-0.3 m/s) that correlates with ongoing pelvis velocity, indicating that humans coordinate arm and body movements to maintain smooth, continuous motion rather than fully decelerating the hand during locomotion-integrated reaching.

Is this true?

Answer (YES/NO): YES